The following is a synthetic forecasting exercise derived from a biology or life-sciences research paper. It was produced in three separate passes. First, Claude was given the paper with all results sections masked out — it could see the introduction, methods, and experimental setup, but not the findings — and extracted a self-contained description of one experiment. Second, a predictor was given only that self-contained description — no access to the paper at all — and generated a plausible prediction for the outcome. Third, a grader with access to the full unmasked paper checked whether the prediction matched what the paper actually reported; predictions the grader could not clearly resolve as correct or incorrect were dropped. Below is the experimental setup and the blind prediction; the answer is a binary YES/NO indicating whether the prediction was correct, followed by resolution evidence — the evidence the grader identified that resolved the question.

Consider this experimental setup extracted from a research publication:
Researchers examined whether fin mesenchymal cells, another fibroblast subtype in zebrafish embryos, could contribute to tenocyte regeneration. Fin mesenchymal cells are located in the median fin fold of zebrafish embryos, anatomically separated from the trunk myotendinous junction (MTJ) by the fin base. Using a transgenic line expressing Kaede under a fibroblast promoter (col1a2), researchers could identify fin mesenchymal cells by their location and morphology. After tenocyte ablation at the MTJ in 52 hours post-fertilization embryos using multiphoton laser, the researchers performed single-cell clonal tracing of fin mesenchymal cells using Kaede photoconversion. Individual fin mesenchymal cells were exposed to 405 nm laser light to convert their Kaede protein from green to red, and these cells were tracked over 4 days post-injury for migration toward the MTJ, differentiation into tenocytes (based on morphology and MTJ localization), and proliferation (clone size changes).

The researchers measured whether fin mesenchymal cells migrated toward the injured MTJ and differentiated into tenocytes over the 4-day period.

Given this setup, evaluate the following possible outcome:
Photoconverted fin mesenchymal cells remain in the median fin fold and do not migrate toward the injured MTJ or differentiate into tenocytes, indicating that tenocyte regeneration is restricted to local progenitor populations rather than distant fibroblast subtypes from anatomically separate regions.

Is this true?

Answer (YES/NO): YES